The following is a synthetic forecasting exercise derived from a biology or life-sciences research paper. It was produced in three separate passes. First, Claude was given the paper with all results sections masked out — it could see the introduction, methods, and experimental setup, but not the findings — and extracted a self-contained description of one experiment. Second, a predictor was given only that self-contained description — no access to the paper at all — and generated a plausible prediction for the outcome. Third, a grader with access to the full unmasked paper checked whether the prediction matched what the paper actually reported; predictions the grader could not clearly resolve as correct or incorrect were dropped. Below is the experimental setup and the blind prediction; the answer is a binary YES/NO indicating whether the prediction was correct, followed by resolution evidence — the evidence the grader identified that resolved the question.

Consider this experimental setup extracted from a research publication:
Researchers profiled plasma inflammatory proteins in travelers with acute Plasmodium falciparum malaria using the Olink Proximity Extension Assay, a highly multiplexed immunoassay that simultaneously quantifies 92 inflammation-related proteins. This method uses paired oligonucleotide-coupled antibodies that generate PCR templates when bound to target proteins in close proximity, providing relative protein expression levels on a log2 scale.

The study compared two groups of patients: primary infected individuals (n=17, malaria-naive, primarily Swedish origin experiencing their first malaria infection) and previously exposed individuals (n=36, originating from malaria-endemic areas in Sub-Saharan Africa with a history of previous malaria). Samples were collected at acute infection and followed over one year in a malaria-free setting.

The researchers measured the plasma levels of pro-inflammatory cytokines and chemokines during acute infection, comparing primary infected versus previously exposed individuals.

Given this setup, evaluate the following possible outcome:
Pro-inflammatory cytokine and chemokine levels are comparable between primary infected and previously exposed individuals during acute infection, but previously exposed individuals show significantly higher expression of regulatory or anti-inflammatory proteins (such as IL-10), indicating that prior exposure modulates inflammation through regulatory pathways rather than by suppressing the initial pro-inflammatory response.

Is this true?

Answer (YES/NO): NO